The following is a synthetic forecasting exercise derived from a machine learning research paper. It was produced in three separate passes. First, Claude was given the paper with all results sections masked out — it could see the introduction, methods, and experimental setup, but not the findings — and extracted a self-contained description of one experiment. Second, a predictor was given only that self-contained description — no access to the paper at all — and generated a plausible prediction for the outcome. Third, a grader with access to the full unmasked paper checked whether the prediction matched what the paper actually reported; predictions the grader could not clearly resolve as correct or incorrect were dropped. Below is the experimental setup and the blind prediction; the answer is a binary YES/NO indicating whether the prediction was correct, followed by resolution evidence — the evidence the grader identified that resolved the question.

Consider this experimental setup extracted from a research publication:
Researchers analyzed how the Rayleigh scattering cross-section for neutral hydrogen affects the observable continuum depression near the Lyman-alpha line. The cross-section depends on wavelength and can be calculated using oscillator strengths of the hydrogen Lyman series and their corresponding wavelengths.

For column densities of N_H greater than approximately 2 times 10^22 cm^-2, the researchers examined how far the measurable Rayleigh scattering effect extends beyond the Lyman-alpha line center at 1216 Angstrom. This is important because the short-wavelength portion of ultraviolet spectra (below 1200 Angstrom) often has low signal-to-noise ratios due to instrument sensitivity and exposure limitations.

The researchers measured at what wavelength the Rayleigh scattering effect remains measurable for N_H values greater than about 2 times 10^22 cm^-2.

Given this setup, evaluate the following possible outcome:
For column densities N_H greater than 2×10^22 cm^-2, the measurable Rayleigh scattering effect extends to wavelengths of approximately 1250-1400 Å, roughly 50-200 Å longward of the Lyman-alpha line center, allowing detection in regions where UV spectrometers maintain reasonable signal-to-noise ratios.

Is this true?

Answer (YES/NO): YES